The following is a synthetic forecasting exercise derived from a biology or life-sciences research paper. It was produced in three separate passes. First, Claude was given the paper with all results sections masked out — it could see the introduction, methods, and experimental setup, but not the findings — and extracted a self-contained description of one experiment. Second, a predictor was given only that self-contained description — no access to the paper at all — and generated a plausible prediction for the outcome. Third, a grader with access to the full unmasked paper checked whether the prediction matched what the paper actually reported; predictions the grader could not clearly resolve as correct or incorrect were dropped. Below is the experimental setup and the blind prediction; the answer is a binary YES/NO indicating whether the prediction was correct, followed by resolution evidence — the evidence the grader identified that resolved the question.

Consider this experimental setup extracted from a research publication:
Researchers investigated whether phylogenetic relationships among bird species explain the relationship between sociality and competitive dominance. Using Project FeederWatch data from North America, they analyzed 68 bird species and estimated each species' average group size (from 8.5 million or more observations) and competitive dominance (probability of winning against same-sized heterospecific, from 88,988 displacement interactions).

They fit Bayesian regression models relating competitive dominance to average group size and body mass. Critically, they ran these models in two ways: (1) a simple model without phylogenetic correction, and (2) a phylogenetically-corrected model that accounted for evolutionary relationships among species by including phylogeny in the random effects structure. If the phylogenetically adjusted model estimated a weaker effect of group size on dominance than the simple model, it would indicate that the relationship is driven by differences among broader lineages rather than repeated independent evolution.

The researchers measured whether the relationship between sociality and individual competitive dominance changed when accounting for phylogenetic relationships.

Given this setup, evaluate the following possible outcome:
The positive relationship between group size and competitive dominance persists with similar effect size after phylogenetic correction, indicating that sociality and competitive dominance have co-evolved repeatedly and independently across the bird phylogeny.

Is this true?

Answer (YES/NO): NO